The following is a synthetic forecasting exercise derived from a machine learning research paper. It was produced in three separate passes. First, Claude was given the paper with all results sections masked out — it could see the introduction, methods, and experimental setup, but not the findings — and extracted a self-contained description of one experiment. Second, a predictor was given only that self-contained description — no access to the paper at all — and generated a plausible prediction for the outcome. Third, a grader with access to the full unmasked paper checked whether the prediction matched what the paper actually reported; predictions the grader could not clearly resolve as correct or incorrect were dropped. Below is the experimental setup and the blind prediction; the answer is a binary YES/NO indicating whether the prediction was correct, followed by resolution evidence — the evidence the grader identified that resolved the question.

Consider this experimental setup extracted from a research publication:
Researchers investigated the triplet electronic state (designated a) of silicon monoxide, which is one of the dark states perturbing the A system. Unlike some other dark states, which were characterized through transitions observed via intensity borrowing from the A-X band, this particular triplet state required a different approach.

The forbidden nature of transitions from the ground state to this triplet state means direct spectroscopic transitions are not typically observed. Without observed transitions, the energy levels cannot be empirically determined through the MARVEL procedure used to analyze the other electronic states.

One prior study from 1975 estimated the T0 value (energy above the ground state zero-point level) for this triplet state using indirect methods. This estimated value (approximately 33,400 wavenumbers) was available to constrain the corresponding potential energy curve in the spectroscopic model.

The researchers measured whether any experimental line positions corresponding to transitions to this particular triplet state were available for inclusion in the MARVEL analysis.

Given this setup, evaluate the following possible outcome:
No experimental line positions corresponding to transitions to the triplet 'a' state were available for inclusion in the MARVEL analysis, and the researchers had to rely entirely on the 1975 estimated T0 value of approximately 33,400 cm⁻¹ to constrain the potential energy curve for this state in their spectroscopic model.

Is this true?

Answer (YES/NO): YES